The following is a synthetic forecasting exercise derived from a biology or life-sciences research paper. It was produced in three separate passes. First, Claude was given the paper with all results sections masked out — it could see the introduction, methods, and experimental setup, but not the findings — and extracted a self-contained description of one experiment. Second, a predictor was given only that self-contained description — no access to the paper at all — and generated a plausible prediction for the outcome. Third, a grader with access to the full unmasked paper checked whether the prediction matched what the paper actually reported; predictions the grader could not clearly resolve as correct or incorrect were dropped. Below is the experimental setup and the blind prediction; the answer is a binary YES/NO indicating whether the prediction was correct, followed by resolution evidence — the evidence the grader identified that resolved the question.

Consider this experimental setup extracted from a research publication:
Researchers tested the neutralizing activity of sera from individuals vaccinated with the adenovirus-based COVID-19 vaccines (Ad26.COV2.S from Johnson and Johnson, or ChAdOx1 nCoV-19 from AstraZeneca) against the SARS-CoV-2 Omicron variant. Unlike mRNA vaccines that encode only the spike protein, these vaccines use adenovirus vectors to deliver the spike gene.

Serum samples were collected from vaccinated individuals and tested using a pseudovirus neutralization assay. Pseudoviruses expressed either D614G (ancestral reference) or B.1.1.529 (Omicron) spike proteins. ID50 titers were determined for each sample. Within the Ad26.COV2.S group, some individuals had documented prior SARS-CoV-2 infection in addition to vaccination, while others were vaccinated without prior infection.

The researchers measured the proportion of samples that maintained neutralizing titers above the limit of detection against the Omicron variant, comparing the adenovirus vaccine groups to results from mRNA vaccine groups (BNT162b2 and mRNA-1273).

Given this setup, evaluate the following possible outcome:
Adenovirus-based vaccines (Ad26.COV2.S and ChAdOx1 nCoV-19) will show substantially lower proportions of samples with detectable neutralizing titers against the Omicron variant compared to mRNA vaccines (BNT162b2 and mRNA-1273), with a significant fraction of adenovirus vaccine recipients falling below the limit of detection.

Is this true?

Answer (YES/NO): YES